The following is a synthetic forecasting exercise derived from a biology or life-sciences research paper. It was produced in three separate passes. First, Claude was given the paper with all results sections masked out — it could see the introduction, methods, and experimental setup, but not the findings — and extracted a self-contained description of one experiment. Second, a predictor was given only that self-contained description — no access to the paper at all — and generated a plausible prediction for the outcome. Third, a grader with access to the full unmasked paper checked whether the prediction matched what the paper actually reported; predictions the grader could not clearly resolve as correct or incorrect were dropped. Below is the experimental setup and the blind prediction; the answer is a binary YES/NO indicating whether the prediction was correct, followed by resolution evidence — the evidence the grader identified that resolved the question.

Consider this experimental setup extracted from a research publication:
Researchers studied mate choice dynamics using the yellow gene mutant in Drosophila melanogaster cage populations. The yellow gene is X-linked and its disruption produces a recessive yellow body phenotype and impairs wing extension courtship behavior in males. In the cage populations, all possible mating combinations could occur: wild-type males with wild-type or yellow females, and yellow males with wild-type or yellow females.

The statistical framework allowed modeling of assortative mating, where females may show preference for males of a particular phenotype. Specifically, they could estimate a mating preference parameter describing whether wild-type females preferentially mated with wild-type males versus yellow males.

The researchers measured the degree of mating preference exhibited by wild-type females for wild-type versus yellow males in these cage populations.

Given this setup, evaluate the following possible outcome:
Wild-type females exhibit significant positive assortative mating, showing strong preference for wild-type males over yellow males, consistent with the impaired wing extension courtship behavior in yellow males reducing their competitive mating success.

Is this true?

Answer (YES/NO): YES